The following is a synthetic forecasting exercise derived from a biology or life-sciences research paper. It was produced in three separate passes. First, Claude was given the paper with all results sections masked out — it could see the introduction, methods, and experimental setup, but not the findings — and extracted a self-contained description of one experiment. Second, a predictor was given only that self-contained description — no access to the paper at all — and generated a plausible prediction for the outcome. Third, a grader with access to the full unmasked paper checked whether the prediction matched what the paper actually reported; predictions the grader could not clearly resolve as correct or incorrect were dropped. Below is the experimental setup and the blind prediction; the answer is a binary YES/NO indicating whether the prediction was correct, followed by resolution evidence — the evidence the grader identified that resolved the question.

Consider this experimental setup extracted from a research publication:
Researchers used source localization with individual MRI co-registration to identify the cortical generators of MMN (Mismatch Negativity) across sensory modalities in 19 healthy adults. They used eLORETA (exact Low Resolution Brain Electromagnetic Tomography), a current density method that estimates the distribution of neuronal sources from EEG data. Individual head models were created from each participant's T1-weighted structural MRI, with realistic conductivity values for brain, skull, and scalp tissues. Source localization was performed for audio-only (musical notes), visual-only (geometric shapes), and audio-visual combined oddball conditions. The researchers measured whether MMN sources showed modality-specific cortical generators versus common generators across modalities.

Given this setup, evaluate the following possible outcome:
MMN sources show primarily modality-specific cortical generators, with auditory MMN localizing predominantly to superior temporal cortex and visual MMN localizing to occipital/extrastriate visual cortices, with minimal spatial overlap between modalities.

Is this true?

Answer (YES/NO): NO